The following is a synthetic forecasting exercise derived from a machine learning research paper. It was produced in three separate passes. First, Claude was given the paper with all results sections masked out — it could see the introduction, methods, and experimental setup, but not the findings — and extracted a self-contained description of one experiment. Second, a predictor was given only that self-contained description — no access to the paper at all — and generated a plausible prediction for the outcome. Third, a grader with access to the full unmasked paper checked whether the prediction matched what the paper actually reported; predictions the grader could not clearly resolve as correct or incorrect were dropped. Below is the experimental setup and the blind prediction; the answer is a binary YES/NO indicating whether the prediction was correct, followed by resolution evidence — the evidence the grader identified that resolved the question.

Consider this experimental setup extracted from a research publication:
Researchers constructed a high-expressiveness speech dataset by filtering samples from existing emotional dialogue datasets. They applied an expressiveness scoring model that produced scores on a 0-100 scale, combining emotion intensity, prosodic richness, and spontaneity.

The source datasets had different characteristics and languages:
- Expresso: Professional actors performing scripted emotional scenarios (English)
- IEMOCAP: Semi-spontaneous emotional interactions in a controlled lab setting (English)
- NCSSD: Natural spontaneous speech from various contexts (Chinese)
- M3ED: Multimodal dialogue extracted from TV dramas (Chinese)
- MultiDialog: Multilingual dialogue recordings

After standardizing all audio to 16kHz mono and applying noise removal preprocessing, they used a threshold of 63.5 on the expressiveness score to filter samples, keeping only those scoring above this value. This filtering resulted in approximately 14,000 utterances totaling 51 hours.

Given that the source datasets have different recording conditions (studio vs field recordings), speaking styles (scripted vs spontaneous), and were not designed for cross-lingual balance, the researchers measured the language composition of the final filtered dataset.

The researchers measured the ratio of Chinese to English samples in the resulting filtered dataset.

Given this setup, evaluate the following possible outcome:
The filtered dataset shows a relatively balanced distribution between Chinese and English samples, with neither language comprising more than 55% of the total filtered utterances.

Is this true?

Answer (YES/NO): YES